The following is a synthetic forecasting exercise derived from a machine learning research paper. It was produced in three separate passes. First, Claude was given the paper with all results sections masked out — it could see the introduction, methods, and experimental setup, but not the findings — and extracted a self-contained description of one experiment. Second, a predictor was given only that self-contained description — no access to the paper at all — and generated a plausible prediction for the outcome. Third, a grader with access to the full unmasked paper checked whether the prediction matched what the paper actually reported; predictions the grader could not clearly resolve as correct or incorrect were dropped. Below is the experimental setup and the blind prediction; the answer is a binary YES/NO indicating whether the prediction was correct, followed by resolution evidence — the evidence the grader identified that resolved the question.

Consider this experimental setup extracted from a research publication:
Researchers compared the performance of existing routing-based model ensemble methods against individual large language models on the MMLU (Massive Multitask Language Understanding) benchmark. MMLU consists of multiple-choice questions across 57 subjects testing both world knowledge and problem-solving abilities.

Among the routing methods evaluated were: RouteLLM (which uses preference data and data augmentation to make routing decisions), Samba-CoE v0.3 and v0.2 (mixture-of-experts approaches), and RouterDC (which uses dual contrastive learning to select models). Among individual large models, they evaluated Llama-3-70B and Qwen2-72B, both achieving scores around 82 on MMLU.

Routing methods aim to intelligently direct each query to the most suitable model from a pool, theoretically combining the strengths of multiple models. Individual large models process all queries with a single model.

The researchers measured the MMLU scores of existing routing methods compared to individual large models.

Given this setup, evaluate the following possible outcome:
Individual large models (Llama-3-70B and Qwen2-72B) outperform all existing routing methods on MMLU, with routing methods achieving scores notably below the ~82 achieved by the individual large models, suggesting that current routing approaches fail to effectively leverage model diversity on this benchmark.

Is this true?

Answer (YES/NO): NO